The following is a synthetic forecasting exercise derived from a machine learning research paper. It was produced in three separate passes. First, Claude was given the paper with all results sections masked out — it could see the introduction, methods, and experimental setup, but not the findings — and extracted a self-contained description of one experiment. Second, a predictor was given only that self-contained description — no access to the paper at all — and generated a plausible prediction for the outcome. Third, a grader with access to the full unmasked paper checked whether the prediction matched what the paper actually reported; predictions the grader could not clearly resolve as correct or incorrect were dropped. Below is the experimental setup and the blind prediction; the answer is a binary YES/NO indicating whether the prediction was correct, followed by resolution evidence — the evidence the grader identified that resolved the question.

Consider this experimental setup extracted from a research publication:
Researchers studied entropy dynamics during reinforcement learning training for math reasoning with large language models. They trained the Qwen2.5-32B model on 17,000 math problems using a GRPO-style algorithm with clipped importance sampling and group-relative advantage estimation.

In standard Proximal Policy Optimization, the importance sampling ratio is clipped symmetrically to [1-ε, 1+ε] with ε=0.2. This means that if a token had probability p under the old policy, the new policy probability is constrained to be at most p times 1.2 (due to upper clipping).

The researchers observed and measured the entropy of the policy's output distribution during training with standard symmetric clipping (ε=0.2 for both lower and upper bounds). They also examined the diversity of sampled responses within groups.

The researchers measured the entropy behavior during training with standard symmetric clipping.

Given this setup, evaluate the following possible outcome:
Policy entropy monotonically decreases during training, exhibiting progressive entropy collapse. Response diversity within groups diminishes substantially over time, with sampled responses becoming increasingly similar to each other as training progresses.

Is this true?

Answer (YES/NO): YES